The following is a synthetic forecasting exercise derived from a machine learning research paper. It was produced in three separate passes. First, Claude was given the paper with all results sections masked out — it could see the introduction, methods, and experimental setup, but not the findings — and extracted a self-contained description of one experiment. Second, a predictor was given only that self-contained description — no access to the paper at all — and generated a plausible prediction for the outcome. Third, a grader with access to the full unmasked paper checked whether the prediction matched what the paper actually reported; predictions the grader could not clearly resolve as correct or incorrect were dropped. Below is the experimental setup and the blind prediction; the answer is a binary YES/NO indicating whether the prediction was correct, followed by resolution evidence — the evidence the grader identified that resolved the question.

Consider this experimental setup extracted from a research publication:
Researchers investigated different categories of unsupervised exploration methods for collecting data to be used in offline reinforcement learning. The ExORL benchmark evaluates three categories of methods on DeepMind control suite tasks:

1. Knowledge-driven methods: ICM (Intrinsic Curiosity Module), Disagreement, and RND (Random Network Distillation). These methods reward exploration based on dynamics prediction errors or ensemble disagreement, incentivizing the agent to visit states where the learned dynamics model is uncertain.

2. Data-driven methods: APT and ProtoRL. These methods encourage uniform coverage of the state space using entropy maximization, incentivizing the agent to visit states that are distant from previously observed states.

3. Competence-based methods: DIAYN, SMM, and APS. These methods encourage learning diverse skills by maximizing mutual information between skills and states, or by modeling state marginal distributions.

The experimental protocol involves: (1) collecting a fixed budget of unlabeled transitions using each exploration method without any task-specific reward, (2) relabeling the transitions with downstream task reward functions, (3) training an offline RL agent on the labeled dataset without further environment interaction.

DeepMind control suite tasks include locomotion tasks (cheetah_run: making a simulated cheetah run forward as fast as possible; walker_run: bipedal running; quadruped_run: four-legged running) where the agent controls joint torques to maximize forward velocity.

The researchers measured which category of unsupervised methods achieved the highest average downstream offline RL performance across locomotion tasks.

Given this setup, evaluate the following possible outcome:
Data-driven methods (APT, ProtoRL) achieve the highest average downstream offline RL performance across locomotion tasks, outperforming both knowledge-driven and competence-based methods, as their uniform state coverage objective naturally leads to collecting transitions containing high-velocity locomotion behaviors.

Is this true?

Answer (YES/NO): NO